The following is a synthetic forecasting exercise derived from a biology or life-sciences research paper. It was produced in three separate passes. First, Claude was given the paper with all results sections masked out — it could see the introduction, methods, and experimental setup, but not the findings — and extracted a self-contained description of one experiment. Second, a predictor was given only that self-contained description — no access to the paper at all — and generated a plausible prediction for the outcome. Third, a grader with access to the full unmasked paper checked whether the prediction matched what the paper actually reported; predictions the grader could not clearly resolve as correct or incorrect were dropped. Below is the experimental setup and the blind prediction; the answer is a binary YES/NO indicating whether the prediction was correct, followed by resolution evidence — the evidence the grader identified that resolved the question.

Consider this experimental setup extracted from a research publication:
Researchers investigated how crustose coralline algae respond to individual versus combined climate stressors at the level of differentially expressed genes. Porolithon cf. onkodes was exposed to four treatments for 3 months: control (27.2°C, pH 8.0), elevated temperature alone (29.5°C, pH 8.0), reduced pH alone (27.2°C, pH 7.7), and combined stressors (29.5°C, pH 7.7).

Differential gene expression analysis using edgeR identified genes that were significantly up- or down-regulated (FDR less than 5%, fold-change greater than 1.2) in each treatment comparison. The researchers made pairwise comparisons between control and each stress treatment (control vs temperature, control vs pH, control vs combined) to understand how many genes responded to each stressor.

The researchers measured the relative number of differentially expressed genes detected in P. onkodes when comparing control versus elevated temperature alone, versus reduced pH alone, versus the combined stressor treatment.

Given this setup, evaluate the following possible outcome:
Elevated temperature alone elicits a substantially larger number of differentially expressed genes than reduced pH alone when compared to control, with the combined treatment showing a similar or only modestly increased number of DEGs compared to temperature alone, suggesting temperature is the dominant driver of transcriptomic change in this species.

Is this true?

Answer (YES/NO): NO